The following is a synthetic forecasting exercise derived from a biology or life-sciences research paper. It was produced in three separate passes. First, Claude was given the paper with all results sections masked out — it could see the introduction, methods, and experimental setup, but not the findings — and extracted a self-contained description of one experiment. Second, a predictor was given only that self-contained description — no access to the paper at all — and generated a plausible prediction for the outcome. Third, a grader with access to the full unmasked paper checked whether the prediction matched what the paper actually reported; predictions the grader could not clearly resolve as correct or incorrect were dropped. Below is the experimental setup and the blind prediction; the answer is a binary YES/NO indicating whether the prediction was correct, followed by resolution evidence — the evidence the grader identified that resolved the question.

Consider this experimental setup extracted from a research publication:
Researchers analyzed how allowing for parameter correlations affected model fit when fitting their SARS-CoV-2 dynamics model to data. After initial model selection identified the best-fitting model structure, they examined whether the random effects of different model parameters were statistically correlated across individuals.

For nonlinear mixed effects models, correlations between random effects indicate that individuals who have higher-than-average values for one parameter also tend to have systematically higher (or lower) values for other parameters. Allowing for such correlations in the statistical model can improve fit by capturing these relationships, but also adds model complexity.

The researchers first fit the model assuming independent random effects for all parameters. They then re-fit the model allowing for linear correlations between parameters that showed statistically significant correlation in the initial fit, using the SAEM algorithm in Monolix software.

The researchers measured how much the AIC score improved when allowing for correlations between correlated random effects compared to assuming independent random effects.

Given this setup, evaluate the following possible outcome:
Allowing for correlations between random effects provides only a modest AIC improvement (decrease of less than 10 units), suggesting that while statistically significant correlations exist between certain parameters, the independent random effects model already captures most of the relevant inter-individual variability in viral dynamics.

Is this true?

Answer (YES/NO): NO